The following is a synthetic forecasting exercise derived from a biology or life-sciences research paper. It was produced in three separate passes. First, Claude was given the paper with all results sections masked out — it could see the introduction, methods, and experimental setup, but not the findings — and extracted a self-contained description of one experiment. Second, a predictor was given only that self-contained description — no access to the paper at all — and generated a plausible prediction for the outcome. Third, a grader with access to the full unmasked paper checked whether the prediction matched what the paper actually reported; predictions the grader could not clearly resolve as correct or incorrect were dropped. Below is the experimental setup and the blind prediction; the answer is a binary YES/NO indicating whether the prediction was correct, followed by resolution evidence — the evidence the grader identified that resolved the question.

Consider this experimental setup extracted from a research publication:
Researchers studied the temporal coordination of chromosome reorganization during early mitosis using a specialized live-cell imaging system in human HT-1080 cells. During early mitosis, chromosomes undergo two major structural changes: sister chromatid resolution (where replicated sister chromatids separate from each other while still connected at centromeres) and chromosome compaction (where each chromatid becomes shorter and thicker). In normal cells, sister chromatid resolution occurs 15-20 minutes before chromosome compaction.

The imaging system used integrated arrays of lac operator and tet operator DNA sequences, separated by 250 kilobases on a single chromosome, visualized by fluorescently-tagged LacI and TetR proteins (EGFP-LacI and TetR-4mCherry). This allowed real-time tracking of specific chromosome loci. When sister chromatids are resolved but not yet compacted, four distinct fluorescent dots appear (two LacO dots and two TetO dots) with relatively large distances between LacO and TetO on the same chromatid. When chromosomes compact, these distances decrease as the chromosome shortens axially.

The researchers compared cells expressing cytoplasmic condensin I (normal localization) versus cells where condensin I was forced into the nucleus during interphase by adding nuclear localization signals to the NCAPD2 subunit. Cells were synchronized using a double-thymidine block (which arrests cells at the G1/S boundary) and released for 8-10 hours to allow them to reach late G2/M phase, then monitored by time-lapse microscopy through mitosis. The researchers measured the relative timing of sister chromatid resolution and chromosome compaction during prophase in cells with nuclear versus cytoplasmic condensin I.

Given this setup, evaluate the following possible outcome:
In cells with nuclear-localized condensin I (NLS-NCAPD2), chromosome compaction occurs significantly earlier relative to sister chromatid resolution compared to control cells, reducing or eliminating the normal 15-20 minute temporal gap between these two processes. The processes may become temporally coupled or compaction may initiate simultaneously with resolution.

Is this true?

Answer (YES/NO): YES